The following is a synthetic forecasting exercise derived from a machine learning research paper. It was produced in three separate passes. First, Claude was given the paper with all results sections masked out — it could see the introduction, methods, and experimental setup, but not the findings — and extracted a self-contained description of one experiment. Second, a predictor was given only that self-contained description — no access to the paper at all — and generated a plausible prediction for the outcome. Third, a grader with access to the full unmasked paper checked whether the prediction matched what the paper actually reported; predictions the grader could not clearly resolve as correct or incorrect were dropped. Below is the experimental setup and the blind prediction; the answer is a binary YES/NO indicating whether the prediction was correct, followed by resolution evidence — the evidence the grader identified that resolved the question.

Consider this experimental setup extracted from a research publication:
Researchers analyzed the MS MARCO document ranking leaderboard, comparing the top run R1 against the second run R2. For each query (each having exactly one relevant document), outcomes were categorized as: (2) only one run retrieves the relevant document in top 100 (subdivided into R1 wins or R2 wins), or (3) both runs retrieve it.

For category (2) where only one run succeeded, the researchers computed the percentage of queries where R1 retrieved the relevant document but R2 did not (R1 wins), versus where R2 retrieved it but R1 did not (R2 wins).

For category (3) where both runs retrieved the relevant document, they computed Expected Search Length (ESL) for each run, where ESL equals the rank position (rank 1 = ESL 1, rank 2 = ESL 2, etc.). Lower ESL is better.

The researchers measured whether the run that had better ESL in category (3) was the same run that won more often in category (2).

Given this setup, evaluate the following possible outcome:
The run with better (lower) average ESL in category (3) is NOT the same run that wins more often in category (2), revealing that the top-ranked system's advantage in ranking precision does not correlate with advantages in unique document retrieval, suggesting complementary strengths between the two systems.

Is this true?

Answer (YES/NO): YES